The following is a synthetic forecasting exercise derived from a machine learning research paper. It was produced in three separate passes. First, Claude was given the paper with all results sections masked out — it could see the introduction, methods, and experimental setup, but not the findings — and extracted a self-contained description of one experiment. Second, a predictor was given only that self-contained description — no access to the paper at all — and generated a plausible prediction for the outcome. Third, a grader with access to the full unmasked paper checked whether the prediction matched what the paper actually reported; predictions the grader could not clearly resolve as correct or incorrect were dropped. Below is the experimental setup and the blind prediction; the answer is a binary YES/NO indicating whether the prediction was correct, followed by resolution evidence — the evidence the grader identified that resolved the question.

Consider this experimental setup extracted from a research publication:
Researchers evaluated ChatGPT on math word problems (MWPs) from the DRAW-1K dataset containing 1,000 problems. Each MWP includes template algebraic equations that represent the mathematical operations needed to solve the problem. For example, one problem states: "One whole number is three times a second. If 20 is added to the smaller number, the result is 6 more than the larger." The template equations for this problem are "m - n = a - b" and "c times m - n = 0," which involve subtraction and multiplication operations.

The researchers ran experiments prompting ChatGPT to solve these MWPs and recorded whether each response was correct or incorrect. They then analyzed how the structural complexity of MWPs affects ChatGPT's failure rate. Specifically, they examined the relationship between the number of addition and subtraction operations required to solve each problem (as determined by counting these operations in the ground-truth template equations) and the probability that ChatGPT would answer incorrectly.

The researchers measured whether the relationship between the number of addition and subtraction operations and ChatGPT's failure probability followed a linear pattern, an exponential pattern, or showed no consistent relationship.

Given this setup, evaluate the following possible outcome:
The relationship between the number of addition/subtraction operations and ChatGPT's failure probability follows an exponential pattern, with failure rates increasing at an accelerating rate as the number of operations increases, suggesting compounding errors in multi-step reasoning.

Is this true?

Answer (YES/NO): NO